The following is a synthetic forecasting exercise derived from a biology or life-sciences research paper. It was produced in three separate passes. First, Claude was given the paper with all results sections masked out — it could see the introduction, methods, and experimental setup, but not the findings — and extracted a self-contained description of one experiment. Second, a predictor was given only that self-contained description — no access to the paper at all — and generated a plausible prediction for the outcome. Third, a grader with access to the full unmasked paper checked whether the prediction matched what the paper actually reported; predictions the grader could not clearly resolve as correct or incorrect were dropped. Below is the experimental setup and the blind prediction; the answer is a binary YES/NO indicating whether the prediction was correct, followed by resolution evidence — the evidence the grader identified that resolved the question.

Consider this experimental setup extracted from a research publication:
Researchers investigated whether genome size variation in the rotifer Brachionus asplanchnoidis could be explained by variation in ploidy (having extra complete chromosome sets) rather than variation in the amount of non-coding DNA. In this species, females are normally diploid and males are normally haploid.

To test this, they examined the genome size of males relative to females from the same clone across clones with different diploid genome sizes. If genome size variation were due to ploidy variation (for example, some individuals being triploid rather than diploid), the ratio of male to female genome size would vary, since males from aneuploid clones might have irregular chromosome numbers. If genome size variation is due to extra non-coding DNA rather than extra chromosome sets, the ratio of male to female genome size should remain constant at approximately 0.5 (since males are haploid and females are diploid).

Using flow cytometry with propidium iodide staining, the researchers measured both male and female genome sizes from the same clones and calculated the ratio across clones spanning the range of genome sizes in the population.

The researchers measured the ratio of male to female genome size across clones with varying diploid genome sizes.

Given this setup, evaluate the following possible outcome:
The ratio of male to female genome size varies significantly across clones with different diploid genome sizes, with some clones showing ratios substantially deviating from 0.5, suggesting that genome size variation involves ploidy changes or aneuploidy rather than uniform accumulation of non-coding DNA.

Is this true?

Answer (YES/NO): NO